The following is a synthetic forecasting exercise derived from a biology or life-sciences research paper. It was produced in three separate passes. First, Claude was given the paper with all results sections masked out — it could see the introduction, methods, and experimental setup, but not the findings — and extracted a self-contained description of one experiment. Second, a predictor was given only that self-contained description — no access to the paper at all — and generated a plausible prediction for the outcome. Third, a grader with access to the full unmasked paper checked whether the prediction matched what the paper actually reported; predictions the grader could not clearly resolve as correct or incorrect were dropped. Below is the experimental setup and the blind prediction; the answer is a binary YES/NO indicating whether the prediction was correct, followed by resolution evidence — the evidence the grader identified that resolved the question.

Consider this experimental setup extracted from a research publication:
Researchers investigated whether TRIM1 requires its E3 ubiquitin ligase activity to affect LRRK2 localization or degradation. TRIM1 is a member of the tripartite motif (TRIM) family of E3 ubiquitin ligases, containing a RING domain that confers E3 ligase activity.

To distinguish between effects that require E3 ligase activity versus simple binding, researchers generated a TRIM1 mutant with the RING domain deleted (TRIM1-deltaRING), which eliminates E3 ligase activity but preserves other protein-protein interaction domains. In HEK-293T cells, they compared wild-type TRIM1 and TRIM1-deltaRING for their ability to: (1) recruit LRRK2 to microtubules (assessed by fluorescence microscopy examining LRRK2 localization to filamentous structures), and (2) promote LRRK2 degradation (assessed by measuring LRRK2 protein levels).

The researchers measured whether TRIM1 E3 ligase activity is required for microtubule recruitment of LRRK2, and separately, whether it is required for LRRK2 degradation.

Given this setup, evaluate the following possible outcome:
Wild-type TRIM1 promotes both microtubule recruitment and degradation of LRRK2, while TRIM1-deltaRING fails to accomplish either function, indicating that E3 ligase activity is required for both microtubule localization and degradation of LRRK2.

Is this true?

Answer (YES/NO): NO